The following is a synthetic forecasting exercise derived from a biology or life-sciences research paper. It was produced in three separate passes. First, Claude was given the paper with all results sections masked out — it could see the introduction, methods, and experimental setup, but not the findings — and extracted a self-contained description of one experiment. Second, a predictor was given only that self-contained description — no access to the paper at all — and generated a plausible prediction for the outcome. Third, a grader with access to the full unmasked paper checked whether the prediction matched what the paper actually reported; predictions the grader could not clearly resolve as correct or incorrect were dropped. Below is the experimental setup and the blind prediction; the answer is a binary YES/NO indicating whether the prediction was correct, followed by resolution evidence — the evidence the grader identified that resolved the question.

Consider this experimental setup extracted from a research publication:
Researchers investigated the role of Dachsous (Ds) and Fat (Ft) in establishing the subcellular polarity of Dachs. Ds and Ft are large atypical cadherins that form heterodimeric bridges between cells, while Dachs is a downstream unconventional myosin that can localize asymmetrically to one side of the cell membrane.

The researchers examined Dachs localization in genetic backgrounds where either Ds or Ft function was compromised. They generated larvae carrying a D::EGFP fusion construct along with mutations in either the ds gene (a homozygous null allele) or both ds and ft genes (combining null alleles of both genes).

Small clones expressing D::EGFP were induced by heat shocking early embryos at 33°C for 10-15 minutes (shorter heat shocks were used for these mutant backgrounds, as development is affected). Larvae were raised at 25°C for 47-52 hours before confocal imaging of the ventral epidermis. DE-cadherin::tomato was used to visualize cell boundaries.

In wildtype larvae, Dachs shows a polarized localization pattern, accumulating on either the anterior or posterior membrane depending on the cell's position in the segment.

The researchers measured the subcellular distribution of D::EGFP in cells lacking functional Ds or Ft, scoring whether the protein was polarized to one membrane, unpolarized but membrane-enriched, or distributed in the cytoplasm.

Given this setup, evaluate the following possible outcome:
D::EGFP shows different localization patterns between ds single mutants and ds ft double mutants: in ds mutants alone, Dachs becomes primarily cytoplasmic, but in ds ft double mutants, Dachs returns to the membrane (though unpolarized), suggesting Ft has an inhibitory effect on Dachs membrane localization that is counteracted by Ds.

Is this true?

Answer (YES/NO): NO